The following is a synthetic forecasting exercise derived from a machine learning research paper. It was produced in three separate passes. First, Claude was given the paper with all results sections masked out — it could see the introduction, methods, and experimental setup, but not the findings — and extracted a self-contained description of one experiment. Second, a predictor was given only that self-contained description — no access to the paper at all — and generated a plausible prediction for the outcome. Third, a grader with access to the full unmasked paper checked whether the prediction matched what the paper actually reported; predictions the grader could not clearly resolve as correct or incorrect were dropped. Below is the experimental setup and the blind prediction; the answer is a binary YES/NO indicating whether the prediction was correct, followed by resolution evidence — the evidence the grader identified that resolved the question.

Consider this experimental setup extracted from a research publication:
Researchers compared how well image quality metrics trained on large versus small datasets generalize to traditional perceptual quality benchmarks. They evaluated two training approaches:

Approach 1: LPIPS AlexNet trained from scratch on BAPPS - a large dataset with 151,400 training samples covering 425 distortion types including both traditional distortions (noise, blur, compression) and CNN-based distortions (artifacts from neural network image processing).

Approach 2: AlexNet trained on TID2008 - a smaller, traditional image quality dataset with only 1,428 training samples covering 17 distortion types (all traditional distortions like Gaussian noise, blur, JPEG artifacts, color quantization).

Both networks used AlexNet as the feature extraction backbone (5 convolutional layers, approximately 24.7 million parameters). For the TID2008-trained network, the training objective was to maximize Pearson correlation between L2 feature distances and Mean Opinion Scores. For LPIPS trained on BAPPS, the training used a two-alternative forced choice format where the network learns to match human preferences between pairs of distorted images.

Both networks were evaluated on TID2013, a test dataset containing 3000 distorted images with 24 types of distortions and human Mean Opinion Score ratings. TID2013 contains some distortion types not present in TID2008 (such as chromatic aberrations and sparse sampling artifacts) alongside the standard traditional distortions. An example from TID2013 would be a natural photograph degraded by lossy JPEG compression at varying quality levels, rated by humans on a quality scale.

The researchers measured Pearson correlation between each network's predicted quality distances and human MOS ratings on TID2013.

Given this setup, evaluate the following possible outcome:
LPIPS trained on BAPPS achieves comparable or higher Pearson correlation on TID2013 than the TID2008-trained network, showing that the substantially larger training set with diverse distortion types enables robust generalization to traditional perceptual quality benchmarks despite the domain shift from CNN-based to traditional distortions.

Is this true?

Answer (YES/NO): NO